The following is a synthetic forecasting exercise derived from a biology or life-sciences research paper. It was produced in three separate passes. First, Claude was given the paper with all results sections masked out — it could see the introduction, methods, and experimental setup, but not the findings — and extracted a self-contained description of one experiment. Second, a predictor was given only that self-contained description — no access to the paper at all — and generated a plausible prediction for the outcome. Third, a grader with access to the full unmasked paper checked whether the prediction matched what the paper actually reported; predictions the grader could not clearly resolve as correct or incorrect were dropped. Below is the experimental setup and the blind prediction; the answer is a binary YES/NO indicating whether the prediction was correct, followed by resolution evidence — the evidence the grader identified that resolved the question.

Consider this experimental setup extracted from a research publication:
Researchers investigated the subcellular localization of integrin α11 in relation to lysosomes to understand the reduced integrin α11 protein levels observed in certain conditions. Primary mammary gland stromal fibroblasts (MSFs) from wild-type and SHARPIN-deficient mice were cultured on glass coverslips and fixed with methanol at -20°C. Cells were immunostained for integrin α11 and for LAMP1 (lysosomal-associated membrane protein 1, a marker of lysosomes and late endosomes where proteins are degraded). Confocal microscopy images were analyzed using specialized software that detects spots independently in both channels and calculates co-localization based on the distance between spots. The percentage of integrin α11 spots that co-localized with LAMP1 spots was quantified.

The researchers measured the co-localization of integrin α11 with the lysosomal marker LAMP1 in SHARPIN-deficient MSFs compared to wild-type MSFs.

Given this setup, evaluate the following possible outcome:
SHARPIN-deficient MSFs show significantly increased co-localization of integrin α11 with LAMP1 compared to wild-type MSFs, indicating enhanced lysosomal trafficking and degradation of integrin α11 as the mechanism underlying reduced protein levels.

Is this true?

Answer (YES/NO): YES